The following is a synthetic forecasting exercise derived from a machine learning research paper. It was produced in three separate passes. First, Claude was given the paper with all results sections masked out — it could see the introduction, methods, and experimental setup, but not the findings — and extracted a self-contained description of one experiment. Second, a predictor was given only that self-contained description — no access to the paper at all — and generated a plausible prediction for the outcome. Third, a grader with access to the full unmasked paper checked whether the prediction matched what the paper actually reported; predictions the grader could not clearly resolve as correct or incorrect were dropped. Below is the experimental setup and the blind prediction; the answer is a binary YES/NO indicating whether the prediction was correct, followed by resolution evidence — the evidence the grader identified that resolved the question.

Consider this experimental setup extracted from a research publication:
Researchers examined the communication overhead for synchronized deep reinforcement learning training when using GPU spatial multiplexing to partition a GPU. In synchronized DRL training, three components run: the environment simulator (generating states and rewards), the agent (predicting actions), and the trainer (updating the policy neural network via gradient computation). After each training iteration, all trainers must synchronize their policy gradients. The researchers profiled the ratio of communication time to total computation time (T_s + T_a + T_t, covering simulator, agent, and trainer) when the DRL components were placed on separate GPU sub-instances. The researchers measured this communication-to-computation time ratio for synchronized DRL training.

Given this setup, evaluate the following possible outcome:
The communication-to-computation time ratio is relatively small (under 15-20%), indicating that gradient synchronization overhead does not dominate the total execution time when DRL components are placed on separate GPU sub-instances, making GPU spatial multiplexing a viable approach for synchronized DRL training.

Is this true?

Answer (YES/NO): NO